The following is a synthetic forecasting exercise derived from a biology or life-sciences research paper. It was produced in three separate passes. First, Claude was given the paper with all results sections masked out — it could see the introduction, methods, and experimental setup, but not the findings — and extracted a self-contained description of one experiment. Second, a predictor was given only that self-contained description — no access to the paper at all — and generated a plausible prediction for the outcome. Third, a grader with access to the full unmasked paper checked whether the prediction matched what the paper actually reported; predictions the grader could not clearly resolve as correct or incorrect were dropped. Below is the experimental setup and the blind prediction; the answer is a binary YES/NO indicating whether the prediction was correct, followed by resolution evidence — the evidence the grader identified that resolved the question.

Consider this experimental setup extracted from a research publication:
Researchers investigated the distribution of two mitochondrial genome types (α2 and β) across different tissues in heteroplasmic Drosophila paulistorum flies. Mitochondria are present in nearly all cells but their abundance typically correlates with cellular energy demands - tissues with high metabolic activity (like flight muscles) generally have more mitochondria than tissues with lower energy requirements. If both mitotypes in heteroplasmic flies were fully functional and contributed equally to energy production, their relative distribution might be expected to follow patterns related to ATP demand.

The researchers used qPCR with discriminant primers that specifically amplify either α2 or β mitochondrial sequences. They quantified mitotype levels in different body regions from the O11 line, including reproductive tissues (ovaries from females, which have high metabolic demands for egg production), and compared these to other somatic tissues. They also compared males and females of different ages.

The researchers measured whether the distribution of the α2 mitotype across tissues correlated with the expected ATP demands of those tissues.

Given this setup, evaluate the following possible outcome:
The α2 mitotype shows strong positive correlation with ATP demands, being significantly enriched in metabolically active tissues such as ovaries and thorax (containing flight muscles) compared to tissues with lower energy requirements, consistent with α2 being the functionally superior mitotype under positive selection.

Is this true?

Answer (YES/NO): NO